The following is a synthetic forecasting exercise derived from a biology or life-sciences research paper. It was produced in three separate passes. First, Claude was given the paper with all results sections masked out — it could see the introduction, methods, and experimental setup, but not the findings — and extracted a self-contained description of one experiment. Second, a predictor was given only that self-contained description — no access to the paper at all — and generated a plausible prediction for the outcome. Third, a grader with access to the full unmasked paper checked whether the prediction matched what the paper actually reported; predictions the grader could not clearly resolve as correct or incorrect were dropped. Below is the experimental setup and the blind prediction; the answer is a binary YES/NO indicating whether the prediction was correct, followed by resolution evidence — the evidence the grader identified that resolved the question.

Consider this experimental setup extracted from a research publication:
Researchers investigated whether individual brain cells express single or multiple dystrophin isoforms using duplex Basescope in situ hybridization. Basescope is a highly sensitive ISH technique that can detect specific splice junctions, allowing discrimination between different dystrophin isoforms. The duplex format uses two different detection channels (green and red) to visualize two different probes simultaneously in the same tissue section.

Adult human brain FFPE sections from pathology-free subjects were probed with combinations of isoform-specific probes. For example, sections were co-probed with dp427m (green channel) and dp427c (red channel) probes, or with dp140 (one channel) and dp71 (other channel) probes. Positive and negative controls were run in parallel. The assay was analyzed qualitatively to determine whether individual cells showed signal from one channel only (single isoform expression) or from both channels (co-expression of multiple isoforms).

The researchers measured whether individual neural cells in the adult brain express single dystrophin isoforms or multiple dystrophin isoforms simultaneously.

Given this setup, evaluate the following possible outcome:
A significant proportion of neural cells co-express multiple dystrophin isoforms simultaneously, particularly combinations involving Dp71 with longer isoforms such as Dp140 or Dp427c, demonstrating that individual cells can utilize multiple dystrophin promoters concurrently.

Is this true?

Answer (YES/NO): NO